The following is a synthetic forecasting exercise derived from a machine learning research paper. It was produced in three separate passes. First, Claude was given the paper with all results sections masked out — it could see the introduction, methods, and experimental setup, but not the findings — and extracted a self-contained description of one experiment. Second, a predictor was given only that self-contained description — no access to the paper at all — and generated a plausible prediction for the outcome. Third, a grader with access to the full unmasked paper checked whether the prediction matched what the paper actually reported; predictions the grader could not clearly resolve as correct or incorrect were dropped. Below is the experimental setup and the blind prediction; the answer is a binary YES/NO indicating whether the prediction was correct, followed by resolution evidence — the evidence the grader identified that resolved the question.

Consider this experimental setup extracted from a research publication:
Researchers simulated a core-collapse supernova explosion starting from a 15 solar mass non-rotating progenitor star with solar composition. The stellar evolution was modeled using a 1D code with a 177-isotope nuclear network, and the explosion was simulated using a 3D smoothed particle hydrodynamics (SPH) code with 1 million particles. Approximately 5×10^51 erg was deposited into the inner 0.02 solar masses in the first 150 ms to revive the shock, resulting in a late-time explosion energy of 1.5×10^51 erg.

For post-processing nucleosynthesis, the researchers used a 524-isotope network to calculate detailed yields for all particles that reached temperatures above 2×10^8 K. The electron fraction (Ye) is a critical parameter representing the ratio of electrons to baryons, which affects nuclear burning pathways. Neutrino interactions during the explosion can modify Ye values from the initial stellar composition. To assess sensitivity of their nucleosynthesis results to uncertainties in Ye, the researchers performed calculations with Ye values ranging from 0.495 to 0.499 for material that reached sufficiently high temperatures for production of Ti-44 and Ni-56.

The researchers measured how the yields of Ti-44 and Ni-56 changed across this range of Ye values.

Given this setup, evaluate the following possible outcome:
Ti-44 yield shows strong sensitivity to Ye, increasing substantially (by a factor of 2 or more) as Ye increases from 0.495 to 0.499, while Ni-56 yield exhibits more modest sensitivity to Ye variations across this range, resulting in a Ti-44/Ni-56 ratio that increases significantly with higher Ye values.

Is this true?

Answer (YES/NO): NO